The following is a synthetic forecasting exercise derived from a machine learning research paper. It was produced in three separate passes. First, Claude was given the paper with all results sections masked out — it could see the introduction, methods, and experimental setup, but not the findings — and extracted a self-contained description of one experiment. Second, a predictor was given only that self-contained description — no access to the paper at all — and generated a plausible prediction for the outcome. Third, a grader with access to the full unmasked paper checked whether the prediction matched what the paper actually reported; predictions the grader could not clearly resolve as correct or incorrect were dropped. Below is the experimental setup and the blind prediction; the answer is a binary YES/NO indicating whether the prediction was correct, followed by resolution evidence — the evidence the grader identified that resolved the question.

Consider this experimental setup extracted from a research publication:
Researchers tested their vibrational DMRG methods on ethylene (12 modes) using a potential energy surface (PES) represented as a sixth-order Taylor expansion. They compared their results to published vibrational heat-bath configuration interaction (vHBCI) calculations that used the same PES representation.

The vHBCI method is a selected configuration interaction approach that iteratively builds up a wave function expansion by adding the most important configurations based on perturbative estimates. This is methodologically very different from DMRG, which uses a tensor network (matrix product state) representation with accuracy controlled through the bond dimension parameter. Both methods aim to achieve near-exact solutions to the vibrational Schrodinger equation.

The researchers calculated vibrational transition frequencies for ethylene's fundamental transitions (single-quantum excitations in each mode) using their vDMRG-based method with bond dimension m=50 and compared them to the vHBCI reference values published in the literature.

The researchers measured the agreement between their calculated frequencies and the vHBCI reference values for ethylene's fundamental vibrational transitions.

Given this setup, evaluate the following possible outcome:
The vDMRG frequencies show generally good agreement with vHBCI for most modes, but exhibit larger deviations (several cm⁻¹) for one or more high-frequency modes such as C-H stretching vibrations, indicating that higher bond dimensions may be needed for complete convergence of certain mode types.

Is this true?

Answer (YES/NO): NO